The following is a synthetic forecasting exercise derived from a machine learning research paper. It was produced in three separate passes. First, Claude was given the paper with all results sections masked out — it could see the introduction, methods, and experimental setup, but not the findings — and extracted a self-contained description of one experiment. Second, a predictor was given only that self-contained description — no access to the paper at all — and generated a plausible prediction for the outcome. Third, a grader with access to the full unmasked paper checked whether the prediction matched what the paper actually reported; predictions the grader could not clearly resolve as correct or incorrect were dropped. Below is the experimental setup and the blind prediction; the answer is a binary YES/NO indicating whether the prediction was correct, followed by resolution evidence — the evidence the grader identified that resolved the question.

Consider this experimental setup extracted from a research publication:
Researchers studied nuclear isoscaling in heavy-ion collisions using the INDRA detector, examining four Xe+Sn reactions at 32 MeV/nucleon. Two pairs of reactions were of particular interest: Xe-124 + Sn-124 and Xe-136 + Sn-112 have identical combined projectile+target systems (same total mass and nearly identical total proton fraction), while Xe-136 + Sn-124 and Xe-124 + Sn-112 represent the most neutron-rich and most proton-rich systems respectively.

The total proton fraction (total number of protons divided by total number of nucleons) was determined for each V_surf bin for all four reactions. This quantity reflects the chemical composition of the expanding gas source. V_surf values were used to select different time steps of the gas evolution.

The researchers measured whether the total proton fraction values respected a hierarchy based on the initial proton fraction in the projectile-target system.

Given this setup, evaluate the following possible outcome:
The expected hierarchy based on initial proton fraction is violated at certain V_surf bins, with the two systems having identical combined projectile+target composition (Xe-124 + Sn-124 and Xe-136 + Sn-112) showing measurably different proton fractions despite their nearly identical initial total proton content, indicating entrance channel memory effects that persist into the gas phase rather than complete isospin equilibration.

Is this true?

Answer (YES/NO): NO